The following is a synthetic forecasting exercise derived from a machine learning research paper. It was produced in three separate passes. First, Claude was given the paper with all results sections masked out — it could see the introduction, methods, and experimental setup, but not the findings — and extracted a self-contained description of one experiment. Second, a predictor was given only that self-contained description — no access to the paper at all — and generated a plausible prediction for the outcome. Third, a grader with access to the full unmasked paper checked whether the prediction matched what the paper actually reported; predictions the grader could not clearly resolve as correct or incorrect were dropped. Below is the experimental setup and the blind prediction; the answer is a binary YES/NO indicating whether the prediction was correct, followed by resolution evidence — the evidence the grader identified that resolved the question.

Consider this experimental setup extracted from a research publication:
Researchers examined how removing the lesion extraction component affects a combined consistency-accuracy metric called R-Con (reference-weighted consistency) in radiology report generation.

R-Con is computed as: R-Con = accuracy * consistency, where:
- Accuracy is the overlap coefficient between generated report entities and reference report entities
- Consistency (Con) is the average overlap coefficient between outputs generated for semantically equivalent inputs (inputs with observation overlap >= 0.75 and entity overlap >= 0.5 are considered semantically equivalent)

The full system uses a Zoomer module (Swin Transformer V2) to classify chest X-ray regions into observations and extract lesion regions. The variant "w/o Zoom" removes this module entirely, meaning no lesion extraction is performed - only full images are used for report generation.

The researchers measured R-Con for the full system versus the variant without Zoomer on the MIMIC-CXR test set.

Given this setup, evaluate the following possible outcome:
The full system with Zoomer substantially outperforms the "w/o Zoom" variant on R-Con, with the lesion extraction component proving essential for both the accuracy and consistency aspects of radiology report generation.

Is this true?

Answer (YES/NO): YES